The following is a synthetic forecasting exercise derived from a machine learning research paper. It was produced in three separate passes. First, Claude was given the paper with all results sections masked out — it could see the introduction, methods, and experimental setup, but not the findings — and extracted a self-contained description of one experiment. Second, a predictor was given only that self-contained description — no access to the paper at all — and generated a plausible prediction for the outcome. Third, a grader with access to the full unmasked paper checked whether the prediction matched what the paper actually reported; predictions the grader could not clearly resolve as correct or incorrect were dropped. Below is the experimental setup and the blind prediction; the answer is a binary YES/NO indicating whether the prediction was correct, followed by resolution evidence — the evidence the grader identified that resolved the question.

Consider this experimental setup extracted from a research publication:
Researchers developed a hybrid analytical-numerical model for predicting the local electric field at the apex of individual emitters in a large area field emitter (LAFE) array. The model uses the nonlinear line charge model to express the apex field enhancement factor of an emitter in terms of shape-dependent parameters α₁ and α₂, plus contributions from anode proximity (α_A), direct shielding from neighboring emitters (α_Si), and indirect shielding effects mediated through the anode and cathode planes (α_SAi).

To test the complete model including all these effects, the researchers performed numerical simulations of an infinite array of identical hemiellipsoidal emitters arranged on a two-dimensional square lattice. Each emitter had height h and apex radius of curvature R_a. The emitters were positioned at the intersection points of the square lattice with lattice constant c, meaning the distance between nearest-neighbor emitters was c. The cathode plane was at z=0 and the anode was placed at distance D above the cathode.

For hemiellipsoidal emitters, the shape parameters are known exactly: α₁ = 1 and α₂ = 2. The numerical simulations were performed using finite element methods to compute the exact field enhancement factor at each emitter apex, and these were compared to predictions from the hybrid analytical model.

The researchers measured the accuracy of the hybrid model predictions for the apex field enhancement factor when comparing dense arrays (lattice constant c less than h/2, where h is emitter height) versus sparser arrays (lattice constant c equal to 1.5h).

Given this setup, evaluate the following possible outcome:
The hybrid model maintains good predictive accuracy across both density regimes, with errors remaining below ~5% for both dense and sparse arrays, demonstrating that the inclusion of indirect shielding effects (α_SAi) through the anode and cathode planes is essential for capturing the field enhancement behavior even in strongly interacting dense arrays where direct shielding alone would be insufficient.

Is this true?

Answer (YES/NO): NO